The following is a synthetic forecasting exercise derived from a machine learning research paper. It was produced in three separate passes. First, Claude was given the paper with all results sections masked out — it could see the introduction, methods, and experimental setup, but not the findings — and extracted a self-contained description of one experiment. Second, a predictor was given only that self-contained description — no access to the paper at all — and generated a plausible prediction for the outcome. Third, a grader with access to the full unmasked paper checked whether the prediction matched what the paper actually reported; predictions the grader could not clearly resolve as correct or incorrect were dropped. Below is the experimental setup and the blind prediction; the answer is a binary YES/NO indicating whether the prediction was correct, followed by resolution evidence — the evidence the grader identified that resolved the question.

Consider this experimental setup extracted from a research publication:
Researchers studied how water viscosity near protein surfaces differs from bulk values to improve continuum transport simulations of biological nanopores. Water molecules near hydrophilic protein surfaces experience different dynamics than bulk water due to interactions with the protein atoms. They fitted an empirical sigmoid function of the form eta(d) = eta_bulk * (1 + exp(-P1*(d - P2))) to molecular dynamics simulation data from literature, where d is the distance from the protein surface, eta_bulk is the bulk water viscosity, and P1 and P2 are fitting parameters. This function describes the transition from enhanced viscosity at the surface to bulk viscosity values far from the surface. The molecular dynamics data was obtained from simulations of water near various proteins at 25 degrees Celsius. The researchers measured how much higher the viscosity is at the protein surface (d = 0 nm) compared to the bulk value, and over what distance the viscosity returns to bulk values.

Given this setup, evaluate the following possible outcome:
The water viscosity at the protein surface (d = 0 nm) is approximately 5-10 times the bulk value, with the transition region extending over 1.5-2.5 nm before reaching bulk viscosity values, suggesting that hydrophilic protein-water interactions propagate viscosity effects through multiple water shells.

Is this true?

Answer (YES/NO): NO